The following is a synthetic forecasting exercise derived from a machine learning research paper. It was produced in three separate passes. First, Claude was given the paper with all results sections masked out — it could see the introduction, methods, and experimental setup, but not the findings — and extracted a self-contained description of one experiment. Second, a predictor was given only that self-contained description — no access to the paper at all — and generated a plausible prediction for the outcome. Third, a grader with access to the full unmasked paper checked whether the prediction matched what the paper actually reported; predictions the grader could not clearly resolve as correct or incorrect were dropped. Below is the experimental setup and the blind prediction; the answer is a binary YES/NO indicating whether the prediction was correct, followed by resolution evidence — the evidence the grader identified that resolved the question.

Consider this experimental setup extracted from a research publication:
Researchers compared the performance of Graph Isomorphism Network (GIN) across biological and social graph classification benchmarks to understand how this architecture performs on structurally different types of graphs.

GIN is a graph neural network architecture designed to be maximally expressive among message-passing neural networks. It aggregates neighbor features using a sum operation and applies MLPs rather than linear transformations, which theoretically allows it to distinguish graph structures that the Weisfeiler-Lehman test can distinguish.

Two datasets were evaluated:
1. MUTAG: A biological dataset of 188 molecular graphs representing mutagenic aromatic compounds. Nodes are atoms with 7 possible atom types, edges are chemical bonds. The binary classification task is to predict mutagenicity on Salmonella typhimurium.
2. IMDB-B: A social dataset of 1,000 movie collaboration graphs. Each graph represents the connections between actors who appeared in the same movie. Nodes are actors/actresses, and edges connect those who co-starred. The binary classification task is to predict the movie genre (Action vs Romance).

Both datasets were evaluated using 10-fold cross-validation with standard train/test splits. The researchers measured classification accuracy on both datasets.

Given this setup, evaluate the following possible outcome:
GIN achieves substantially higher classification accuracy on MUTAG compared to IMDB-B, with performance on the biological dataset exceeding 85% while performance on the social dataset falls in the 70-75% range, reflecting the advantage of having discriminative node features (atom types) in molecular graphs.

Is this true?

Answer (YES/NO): NO